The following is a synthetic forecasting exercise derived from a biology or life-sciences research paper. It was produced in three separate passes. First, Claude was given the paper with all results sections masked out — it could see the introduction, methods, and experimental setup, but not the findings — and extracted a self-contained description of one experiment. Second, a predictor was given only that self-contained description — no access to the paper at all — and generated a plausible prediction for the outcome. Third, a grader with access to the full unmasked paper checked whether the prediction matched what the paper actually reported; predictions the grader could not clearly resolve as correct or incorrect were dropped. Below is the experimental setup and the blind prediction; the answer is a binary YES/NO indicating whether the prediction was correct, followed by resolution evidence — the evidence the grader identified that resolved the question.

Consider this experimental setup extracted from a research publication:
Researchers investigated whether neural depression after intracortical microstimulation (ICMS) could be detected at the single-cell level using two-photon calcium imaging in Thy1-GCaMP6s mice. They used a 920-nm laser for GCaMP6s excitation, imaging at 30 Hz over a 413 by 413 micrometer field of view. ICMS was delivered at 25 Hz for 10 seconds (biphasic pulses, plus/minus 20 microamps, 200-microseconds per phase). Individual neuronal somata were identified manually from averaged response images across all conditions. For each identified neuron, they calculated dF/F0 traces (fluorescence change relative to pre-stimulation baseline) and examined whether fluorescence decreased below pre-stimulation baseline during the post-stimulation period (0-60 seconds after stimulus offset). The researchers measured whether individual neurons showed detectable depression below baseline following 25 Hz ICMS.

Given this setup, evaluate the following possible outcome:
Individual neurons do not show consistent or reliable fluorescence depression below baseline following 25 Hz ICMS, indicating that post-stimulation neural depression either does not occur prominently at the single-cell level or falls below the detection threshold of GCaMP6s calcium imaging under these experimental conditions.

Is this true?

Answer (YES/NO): NO